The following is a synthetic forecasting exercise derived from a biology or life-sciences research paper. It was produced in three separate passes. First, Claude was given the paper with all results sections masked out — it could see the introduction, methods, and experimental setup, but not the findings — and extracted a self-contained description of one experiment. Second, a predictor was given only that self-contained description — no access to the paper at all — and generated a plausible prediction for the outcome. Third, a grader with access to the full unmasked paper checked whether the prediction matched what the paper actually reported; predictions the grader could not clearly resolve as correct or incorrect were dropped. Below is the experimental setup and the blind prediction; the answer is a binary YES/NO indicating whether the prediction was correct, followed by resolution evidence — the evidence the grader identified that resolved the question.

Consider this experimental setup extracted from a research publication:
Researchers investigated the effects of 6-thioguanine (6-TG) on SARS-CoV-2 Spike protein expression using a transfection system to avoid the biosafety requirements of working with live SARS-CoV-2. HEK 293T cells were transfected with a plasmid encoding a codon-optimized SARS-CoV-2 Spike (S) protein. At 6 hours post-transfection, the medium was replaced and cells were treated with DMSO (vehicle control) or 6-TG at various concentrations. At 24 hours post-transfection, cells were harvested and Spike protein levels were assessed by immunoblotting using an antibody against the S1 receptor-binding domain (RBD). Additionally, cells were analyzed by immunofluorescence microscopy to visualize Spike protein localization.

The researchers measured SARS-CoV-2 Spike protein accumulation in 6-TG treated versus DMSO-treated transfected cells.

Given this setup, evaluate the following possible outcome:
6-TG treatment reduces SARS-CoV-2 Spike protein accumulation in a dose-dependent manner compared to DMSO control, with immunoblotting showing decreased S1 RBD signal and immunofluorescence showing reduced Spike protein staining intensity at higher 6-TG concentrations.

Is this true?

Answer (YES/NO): NO